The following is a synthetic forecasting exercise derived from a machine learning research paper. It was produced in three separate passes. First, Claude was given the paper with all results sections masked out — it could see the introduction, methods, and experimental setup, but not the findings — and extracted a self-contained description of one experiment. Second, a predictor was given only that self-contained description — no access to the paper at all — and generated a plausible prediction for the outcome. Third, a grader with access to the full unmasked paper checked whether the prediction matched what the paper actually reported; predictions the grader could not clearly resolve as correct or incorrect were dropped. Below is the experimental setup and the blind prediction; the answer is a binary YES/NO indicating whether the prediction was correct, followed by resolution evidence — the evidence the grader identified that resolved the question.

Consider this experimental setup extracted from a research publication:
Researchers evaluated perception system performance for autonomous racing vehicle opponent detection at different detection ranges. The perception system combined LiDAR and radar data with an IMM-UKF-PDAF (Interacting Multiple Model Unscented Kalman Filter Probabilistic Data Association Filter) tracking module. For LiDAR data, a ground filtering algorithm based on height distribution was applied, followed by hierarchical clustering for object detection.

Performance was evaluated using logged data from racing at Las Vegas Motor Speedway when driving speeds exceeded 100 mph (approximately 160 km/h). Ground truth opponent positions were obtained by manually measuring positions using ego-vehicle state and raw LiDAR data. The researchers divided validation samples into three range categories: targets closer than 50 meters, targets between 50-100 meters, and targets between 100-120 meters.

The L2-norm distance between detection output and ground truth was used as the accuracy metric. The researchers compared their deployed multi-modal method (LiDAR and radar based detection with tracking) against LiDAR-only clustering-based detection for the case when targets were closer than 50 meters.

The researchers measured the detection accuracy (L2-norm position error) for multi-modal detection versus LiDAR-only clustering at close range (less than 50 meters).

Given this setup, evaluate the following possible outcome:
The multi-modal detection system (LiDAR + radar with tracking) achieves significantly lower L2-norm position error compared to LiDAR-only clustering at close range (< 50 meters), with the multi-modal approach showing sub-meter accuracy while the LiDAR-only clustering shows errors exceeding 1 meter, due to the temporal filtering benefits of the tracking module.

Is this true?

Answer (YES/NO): NO